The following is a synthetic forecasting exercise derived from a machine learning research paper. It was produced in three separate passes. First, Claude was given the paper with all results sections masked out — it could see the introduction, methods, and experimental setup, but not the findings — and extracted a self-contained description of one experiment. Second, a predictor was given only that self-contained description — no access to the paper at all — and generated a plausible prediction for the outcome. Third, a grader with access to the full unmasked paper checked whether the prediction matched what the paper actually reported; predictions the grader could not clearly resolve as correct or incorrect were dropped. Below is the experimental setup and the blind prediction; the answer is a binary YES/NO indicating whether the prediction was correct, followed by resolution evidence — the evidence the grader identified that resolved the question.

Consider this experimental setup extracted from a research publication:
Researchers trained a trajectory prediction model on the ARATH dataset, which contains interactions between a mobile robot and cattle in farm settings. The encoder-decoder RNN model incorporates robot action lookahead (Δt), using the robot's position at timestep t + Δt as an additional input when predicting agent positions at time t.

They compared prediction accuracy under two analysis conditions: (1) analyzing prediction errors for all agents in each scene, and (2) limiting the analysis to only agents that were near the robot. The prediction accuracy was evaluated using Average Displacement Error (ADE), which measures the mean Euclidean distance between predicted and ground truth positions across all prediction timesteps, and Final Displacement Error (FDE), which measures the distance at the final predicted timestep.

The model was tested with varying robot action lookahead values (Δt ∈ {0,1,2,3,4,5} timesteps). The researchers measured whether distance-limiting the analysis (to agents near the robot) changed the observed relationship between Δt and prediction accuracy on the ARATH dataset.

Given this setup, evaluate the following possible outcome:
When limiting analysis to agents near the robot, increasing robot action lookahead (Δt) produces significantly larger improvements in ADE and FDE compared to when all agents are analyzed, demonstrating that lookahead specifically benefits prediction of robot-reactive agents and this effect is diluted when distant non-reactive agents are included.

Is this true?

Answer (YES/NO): NO